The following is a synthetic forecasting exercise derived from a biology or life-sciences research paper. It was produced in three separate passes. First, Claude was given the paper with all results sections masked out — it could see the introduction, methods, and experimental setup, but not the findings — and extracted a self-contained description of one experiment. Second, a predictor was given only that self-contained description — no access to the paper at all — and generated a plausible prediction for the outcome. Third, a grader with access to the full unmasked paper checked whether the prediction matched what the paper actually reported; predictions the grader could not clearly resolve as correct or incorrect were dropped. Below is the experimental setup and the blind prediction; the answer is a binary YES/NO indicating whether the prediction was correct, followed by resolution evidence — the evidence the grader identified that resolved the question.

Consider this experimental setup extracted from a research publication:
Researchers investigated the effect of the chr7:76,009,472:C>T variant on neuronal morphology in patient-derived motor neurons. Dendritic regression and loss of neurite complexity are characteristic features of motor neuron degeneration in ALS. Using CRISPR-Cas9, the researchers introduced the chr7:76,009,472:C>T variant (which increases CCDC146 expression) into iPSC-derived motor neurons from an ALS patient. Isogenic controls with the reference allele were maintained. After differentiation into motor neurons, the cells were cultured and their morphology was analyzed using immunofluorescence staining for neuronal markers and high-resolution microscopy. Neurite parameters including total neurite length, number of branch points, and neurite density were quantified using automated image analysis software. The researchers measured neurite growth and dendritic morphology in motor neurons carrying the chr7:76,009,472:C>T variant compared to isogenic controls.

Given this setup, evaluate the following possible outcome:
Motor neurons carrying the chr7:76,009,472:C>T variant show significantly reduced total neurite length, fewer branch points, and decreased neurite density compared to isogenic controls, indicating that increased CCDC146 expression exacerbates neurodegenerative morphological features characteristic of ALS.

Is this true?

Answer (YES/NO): YES